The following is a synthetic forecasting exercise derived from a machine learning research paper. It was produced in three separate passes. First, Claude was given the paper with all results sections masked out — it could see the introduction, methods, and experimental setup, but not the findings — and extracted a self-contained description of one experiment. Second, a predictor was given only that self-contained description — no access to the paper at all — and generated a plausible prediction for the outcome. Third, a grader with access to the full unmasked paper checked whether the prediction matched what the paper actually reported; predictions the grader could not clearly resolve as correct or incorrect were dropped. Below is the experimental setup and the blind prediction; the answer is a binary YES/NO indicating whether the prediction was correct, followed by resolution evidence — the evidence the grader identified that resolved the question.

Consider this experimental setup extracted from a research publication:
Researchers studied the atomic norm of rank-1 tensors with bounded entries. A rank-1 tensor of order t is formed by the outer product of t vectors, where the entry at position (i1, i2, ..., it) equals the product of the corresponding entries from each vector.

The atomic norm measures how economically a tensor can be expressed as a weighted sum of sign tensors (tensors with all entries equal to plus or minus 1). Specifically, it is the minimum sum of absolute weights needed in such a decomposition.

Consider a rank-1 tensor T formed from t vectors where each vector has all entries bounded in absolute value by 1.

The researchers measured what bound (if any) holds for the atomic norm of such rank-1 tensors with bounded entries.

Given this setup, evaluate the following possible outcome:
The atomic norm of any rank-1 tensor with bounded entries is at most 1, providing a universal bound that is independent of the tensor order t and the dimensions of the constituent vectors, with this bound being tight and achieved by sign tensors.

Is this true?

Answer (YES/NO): YES